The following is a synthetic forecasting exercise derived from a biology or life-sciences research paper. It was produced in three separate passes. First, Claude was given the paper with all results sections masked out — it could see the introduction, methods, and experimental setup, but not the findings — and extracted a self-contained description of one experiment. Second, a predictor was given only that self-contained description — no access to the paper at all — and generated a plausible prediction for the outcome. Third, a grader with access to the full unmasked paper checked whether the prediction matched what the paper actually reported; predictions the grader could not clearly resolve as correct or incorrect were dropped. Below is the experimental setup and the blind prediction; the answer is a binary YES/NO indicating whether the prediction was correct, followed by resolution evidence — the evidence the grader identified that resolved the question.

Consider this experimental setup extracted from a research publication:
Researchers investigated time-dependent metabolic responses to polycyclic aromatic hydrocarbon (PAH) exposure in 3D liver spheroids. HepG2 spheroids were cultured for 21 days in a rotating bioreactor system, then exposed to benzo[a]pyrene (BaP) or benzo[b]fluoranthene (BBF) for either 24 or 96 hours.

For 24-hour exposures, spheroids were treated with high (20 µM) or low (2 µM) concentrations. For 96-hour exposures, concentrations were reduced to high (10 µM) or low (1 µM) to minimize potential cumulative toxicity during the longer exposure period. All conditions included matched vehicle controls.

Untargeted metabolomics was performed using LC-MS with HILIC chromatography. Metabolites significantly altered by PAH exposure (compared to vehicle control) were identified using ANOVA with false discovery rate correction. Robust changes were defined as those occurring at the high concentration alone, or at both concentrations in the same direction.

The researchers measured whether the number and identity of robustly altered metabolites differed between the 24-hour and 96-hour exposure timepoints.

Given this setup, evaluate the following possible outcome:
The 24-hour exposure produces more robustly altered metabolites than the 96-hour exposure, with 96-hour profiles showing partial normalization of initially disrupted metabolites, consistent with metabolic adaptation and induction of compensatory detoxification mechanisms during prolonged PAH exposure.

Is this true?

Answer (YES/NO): NO